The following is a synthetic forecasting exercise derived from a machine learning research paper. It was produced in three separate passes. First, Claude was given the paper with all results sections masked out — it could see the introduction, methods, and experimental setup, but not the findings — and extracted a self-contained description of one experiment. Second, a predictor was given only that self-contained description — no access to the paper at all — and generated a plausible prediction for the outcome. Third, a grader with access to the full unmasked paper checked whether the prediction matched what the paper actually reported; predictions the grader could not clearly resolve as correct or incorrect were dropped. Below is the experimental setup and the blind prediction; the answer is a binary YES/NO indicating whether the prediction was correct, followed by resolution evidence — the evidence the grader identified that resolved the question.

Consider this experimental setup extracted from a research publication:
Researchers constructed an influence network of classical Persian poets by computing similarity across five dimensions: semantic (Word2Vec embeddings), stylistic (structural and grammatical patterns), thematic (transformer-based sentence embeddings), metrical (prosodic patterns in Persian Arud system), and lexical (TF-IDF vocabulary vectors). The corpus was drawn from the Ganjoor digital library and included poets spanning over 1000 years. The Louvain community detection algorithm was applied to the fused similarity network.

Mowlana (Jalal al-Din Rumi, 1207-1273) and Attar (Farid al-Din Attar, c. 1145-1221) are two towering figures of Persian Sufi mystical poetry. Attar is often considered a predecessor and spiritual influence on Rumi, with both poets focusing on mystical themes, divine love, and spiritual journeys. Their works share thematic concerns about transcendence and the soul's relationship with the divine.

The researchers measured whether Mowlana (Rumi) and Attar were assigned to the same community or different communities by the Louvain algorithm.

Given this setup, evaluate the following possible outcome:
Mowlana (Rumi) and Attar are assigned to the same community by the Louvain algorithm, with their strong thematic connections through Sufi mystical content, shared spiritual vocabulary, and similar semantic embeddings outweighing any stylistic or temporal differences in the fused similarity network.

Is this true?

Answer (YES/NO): YES